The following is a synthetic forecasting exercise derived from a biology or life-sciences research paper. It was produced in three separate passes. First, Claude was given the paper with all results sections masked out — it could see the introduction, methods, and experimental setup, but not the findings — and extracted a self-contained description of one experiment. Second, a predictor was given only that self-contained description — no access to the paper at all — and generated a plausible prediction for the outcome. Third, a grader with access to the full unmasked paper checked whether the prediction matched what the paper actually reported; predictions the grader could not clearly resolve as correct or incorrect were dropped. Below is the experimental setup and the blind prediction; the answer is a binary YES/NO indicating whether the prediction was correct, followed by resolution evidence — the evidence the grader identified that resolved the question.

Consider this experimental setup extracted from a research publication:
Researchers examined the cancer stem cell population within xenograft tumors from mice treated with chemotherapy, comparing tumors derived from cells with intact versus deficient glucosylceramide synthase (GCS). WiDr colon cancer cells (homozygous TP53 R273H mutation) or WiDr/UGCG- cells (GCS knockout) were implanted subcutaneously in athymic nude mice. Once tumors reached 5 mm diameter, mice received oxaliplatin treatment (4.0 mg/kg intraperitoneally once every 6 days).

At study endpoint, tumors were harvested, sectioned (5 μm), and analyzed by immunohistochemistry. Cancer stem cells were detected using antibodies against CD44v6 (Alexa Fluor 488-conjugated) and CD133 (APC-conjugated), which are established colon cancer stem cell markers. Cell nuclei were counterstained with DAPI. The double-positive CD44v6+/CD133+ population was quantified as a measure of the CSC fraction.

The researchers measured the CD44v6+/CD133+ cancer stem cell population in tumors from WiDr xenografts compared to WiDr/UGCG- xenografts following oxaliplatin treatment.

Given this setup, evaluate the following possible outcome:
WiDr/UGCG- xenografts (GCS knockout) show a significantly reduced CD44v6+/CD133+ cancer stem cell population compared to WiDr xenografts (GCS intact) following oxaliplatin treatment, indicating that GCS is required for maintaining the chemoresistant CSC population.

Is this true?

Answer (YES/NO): YES